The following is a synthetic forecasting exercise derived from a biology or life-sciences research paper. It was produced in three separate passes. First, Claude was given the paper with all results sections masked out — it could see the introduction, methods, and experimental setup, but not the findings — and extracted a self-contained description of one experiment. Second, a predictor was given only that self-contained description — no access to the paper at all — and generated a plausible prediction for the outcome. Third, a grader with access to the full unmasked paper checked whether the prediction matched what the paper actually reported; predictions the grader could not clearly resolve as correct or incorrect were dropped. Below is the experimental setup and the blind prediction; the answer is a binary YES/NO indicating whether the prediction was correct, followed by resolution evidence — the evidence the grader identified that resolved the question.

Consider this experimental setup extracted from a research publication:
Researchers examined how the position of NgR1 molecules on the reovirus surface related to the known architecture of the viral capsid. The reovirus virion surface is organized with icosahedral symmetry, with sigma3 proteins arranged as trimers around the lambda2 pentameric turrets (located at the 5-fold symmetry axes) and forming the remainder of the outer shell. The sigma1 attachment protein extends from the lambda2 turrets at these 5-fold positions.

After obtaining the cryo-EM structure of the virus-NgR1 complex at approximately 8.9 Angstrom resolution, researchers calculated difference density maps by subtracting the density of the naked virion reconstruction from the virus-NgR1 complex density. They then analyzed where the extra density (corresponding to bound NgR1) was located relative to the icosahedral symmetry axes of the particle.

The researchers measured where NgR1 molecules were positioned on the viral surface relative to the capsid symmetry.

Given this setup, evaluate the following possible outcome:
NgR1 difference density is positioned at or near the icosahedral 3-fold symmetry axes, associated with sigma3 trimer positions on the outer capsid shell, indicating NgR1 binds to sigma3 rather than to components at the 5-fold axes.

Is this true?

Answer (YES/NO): NO